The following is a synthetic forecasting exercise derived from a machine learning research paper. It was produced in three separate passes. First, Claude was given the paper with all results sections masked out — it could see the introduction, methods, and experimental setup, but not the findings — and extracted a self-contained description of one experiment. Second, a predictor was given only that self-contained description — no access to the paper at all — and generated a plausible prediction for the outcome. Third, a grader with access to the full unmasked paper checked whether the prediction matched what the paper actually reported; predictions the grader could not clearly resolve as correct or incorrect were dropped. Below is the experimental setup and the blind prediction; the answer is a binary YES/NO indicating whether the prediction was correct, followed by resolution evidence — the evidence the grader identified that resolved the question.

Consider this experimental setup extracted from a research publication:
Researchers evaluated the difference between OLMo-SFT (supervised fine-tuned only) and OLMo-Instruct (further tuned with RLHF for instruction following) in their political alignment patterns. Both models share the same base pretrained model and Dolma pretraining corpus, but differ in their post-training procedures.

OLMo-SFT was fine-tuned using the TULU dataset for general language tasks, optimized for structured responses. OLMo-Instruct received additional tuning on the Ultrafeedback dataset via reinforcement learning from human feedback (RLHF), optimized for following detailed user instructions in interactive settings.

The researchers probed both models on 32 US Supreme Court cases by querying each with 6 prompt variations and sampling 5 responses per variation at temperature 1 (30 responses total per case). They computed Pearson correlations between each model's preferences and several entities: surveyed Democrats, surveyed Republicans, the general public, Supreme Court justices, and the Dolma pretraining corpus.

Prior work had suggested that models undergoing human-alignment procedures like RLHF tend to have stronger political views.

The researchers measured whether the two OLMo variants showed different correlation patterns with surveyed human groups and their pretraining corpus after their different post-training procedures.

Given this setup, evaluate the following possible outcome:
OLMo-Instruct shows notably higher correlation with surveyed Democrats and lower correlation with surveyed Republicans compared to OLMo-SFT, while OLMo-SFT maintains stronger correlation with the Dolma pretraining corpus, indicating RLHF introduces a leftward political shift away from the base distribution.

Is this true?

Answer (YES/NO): NO